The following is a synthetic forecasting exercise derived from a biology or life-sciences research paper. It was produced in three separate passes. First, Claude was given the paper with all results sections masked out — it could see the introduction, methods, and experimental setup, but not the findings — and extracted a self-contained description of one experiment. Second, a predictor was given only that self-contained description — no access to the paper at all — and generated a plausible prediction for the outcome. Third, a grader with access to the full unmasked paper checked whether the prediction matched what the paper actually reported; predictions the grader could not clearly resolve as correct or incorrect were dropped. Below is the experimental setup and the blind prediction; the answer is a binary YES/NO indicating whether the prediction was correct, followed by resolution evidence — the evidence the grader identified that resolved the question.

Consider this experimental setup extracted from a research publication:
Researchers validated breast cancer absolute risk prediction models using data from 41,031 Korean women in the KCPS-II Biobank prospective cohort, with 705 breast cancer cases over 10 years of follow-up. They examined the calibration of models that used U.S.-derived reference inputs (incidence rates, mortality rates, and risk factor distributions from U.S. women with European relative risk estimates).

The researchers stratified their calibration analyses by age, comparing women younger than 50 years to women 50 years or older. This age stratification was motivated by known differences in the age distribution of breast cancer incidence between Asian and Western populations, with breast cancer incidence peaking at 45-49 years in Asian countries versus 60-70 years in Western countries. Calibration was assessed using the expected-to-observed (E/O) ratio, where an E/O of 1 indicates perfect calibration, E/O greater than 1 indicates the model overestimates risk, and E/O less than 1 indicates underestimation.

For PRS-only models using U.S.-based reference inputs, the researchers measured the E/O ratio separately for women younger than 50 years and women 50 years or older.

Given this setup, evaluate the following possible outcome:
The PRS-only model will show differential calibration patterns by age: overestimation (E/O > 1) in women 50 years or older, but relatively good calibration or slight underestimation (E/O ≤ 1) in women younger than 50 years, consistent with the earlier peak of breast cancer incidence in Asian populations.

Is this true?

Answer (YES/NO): NO